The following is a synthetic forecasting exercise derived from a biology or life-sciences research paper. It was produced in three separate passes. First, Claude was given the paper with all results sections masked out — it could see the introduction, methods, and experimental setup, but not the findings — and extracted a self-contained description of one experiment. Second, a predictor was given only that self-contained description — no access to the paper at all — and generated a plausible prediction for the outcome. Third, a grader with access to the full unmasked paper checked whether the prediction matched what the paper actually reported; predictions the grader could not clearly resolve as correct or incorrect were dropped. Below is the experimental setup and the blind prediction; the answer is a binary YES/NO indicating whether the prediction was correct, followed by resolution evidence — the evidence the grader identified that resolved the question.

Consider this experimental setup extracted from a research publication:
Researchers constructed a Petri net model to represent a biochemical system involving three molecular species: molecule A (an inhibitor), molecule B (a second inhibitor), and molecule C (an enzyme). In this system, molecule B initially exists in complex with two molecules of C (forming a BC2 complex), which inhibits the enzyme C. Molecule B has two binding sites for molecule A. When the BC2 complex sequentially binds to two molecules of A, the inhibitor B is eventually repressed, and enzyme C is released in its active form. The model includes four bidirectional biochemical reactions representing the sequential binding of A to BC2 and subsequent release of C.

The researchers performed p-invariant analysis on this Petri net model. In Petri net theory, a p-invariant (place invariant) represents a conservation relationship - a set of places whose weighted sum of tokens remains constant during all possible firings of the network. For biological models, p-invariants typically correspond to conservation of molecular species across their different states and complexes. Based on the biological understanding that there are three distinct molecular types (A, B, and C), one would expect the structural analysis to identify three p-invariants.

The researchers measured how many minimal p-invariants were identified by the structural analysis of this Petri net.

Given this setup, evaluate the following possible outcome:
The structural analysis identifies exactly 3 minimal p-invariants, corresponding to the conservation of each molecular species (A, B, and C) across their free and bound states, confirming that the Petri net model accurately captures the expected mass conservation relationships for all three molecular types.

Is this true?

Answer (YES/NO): NO